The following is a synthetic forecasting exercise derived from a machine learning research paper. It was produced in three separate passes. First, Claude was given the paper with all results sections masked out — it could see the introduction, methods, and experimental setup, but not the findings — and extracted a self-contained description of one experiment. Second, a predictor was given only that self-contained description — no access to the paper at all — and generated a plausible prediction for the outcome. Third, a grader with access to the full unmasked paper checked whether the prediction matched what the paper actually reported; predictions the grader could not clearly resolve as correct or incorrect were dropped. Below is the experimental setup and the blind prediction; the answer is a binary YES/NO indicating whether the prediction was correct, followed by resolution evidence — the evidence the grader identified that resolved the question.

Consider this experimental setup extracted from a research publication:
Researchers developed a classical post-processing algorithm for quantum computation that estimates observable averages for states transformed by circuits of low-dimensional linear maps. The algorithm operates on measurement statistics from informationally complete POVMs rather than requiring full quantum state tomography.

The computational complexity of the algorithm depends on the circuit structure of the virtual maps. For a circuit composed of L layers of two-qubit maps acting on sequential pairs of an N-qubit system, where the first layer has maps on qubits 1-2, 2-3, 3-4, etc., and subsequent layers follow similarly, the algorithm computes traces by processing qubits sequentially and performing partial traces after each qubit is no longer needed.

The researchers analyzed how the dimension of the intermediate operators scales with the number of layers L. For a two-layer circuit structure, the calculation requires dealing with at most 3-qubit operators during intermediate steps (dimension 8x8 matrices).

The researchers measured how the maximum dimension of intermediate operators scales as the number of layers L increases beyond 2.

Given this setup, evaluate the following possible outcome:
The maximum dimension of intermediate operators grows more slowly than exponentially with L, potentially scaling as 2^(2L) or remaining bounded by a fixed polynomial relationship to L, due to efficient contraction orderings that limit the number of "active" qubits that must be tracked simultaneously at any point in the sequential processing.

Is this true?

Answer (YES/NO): NO